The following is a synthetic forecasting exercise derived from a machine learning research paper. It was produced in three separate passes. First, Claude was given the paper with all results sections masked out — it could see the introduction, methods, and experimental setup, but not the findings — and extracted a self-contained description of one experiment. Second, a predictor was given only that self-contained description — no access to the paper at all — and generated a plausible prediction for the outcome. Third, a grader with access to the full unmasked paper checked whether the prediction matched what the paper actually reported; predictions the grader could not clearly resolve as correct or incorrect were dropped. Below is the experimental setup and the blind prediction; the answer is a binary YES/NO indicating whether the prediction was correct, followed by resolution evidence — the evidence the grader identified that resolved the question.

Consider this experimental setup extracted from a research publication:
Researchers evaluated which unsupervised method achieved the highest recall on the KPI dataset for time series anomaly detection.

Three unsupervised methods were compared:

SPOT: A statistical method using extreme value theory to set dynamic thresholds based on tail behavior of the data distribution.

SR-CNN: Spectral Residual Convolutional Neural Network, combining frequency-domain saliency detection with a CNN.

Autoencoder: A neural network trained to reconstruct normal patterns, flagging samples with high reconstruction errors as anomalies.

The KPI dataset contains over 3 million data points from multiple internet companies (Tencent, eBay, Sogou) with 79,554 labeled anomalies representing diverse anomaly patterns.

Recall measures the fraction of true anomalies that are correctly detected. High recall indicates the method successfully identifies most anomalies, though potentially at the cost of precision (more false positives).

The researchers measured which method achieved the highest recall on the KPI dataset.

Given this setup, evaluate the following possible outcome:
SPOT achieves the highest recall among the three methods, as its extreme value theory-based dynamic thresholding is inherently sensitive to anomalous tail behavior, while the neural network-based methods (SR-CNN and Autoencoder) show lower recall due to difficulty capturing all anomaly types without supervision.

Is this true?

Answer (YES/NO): NO